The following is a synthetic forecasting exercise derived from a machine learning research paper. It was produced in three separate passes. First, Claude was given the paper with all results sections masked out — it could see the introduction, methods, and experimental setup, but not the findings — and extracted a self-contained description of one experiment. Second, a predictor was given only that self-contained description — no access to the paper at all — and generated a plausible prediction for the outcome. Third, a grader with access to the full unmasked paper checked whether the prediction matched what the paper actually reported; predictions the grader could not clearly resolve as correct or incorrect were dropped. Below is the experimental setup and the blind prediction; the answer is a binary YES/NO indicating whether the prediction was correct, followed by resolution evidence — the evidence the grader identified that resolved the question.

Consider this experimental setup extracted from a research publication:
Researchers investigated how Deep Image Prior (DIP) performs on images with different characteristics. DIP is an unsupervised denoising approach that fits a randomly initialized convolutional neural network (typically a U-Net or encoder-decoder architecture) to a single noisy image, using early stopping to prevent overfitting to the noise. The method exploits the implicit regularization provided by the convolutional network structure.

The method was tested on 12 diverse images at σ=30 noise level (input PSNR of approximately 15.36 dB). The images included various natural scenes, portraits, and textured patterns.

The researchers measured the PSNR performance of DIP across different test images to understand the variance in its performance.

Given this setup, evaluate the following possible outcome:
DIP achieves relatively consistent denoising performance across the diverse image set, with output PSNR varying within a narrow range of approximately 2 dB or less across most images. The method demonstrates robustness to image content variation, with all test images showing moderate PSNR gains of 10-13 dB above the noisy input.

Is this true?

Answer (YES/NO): NO